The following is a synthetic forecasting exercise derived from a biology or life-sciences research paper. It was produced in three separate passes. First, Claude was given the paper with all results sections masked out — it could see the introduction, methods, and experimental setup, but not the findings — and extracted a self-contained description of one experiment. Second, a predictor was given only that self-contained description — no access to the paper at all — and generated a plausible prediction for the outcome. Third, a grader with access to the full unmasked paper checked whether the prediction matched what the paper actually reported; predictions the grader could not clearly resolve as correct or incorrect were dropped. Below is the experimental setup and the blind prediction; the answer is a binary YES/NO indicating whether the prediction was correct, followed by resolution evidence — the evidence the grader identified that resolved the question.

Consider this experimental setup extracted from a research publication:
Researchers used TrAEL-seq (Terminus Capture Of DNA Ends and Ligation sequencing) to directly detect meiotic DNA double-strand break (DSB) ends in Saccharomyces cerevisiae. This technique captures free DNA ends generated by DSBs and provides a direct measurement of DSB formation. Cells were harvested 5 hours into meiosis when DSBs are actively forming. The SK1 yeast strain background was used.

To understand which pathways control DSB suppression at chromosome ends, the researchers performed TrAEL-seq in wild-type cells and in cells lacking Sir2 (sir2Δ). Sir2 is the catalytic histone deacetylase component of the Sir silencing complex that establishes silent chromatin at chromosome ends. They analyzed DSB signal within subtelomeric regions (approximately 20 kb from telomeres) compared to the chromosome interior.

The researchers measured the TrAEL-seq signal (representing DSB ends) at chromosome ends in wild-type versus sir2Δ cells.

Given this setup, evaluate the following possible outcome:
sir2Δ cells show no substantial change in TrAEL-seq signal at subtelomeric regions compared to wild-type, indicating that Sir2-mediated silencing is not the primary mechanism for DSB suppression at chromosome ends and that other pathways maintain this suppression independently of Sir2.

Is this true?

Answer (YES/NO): NO